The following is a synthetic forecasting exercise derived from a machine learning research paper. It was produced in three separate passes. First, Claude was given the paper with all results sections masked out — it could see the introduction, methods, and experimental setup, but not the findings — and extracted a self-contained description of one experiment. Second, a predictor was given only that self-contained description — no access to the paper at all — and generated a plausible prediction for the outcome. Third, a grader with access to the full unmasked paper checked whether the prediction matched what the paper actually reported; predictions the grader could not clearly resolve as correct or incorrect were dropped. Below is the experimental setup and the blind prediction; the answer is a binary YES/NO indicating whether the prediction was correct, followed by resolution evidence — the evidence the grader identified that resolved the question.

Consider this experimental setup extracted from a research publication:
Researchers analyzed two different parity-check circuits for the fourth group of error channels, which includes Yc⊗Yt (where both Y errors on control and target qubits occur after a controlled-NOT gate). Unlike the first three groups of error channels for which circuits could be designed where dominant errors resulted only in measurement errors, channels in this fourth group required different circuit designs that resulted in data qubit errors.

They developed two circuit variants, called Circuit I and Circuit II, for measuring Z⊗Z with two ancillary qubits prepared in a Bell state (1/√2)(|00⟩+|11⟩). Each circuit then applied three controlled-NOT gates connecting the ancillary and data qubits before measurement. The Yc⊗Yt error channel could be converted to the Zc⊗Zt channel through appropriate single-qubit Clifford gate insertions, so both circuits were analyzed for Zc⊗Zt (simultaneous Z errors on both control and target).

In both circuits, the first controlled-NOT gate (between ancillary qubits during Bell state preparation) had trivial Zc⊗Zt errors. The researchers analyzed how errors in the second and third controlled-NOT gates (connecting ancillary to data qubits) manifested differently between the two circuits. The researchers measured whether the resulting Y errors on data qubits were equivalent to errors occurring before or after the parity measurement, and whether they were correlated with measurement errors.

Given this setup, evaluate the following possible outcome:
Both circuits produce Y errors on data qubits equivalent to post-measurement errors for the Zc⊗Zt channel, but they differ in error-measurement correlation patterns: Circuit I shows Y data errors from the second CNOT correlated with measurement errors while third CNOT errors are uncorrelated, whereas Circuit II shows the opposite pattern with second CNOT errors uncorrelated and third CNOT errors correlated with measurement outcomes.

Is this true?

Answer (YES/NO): NO